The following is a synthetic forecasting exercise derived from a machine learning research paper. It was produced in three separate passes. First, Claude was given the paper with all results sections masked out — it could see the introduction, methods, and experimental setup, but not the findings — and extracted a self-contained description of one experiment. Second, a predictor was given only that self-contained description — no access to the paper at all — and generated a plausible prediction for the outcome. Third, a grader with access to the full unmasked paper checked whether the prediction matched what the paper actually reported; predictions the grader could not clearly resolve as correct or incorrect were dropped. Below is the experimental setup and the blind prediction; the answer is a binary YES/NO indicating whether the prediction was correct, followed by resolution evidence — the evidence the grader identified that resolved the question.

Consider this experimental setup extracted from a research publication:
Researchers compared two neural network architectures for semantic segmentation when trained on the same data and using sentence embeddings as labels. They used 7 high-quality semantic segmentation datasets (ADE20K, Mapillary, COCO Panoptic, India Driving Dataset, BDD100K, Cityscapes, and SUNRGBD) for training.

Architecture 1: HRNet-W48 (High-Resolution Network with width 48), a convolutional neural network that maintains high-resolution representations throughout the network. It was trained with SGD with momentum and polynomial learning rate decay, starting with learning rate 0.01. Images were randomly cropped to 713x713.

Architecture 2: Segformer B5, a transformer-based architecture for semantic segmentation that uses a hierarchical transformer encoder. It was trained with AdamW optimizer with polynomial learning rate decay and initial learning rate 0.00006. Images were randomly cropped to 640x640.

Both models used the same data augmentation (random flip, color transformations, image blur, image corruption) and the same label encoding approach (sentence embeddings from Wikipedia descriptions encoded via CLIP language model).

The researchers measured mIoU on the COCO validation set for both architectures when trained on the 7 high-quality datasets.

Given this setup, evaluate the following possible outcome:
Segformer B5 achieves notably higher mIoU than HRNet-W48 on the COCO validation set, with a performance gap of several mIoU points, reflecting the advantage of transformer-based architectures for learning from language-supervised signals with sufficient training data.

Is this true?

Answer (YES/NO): YES